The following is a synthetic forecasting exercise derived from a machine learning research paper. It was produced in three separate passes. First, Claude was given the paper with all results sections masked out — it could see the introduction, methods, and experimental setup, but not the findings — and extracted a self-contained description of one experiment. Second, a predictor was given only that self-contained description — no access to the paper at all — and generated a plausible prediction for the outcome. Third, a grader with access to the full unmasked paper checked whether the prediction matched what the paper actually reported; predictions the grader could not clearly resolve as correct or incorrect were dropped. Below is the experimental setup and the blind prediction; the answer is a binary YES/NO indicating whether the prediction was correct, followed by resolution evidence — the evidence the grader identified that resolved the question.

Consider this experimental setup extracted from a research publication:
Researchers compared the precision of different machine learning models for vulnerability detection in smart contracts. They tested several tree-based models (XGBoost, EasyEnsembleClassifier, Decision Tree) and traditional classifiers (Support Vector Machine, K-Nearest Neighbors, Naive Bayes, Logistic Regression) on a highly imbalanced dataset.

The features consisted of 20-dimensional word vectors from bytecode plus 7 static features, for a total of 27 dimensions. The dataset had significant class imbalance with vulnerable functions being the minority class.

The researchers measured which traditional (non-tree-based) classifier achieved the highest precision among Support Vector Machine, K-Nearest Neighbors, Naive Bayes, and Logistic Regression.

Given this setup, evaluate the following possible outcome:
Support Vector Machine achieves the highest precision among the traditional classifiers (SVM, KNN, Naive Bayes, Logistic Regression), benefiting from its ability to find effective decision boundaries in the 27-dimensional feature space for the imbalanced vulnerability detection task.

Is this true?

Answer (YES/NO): YES